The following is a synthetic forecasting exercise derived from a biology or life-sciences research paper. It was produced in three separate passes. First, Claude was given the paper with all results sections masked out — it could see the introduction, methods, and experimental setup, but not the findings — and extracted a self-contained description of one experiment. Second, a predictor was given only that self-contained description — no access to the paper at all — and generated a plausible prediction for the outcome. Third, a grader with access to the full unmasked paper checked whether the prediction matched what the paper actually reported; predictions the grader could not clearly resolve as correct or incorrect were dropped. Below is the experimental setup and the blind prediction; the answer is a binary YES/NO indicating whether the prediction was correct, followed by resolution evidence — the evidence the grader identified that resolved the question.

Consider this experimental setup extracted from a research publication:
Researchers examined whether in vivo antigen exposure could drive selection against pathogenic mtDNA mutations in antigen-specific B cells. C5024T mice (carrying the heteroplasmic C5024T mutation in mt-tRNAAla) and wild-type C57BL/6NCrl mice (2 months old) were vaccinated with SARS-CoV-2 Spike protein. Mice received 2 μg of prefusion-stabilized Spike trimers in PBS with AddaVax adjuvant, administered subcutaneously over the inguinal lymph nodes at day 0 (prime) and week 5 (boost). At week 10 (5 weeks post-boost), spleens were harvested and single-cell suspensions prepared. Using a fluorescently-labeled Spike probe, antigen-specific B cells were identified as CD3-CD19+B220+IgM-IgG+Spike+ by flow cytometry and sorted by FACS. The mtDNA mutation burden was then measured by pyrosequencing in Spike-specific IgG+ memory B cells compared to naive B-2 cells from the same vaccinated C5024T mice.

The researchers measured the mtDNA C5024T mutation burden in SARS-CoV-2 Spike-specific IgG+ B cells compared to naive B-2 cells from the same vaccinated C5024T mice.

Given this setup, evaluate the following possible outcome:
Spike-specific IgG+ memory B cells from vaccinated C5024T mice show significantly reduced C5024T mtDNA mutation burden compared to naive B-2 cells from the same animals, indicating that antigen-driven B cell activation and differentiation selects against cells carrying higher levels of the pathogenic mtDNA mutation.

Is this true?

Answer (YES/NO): YES